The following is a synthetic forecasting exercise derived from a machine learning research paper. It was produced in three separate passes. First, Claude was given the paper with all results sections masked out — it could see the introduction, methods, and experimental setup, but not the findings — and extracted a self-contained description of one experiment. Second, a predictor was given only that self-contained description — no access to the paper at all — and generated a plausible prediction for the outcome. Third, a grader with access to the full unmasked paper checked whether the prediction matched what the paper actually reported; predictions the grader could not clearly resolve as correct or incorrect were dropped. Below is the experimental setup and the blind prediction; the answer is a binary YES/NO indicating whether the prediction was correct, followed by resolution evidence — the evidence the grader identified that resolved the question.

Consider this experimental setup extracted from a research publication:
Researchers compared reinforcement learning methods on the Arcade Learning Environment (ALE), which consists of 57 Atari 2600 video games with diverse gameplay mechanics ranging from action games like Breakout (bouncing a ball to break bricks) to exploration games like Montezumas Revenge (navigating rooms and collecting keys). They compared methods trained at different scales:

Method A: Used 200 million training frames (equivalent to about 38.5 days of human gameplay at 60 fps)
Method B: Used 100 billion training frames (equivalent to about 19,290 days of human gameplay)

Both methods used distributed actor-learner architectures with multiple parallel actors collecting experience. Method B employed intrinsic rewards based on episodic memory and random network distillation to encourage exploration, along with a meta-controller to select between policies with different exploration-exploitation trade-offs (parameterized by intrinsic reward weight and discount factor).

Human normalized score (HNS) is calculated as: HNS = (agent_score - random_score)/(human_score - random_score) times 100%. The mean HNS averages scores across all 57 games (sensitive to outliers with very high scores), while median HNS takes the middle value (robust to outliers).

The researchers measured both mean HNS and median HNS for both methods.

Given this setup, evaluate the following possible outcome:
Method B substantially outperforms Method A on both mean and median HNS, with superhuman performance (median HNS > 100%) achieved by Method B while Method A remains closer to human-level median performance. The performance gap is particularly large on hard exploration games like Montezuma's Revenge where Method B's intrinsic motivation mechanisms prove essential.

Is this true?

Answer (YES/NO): NO